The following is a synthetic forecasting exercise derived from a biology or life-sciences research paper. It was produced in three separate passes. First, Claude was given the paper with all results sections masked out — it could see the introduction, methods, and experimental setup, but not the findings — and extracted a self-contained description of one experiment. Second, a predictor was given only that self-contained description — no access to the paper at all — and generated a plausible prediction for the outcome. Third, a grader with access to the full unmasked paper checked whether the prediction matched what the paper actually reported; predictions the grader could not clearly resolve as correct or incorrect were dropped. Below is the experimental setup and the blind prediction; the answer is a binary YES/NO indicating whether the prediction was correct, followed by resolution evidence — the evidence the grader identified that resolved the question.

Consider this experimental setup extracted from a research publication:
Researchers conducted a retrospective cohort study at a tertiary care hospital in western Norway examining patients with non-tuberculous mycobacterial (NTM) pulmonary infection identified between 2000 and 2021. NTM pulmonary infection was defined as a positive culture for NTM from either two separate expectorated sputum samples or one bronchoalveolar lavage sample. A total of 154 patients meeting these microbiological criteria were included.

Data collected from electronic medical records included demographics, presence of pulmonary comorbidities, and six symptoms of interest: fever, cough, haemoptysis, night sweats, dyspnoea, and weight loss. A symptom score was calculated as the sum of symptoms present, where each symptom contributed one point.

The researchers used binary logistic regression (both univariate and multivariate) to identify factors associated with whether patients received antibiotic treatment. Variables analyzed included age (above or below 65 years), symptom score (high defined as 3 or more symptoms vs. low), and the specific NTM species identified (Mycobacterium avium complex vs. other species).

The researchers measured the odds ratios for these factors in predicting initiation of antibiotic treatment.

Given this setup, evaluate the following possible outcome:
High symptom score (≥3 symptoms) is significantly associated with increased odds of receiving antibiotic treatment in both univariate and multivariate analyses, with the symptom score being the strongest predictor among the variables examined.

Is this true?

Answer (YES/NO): NO